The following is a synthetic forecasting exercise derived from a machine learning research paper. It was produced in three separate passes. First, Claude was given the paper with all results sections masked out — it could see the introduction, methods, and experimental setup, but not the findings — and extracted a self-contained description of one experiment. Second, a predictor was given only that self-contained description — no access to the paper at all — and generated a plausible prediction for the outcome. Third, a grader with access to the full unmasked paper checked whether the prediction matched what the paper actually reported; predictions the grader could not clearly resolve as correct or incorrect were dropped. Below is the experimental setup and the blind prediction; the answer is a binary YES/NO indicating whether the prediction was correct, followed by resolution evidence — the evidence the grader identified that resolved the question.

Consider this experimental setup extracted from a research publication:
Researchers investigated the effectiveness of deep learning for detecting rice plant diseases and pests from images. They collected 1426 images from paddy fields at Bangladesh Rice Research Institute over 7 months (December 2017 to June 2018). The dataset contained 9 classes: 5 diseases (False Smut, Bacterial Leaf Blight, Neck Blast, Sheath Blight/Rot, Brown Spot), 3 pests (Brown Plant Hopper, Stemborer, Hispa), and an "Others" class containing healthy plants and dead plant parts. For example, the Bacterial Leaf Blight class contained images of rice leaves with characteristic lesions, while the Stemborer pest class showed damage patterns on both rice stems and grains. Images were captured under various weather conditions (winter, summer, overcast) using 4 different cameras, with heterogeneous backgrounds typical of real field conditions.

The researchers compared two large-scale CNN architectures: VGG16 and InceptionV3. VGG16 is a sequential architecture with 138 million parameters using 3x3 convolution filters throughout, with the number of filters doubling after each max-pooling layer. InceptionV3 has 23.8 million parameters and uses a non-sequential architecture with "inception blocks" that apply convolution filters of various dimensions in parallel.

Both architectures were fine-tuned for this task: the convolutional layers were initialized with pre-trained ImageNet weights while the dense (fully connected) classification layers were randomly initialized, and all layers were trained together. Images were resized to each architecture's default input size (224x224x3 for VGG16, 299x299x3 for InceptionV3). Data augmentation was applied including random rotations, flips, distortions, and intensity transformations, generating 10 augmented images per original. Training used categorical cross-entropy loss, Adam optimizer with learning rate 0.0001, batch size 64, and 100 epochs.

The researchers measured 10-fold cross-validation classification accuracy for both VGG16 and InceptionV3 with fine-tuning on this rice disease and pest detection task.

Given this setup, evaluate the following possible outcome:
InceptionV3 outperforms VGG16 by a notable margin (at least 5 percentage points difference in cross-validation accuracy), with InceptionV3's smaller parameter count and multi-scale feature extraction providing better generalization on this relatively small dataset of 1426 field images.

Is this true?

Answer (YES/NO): NO